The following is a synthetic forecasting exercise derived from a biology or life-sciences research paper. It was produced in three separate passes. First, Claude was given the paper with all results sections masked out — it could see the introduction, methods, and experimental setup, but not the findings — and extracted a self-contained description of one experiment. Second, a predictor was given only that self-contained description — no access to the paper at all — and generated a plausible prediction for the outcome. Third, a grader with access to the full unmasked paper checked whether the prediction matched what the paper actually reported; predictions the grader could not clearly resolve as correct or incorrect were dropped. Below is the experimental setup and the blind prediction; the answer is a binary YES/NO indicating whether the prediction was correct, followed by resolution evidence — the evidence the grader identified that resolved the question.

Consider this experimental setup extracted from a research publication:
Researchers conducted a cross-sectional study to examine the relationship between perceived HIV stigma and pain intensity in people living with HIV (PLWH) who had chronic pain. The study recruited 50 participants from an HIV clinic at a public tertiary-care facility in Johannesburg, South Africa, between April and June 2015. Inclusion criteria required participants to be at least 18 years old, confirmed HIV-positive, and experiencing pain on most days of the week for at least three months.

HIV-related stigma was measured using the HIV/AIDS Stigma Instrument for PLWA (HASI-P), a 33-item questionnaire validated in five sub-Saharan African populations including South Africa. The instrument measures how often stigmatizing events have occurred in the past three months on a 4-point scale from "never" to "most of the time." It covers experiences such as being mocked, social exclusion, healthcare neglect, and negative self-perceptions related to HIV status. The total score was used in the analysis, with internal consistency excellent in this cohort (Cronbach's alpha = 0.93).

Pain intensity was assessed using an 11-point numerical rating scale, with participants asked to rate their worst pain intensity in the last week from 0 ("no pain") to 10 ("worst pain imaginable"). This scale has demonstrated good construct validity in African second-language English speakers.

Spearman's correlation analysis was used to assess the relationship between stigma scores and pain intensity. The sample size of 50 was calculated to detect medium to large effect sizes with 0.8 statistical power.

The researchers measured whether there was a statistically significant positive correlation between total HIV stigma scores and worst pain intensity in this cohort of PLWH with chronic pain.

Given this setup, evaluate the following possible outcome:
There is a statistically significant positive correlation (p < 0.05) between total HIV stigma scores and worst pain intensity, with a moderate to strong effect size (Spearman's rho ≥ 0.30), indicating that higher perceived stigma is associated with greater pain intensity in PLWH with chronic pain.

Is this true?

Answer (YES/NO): YES